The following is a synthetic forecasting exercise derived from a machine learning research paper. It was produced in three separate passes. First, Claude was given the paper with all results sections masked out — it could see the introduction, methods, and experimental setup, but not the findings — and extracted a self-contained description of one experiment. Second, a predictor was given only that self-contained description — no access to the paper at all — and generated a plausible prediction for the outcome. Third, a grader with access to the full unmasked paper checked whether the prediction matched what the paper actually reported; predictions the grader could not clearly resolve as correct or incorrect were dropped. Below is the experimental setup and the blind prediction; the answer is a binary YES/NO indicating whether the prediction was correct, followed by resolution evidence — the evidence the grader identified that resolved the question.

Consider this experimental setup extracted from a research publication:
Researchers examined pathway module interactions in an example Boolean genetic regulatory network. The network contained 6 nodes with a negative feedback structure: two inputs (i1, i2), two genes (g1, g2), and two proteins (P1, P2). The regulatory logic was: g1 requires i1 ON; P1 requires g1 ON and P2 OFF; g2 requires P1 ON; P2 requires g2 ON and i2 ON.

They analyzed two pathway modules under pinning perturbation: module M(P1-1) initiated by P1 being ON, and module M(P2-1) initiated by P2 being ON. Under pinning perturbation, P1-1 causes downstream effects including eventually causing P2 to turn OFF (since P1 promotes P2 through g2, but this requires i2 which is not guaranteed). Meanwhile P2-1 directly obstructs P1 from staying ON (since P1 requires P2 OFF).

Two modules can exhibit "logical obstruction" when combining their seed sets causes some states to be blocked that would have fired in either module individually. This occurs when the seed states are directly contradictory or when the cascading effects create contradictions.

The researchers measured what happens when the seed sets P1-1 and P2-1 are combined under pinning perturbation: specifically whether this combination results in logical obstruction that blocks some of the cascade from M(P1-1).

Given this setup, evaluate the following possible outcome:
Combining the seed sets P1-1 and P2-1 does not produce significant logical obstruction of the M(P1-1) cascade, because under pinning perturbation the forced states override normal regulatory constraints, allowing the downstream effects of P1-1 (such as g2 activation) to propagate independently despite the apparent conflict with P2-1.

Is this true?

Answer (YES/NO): YES